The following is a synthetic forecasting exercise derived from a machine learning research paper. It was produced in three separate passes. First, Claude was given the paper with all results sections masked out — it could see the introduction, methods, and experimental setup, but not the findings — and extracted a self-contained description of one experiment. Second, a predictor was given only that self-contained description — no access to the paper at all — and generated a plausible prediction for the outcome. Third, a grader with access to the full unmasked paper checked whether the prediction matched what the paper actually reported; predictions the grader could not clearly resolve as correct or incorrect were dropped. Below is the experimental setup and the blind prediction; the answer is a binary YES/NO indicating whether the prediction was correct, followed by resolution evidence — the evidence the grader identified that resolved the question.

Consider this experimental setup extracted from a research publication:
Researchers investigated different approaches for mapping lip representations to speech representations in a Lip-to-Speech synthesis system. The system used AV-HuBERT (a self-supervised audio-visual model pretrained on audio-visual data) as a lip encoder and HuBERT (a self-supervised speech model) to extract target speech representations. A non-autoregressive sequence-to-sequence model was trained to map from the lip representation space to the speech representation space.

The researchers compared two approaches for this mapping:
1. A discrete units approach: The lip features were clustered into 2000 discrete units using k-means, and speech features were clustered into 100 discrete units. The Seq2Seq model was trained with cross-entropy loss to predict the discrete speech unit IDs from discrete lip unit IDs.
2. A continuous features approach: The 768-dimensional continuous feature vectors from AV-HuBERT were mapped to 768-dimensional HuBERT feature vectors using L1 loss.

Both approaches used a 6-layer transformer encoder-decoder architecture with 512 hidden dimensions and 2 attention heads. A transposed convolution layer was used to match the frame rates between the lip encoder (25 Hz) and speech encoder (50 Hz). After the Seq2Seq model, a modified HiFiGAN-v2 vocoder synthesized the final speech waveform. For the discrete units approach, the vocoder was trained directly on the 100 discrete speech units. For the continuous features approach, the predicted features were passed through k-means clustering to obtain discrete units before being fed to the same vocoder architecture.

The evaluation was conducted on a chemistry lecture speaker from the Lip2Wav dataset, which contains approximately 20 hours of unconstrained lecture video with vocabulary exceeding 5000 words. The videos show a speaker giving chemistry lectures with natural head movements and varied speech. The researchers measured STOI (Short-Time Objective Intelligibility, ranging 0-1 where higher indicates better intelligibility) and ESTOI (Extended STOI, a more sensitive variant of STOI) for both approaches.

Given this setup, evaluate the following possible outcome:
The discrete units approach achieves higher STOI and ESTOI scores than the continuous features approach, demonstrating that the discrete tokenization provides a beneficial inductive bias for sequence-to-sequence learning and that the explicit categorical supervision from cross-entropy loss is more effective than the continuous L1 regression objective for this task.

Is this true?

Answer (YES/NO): NO